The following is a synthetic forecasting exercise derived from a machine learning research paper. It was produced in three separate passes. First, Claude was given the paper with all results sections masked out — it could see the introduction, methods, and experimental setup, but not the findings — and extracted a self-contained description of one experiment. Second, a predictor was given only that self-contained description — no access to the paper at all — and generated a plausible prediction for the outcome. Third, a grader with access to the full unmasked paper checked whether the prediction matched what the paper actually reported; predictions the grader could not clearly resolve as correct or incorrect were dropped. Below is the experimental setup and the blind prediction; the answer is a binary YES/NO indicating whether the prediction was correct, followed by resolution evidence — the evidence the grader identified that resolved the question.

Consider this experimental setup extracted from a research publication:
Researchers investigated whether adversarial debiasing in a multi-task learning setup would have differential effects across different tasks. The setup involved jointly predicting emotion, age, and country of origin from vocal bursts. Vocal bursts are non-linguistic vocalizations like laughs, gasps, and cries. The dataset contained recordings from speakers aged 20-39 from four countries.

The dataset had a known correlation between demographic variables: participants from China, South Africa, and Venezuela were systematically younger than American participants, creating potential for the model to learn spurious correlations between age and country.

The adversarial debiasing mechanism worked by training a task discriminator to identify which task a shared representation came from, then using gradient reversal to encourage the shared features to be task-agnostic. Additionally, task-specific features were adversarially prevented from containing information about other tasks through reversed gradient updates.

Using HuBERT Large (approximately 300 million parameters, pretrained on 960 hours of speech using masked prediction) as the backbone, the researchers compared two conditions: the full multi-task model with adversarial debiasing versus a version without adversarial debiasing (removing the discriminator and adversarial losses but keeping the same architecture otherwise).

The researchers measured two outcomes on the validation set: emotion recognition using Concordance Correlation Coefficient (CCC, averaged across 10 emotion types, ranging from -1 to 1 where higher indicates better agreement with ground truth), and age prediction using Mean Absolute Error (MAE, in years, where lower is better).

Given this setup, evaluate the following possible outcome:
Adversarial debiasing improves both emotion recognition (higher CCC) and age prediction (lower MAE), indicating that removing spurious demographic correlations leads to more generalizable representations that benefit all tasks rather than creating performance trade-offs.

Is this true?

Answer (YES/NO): NO